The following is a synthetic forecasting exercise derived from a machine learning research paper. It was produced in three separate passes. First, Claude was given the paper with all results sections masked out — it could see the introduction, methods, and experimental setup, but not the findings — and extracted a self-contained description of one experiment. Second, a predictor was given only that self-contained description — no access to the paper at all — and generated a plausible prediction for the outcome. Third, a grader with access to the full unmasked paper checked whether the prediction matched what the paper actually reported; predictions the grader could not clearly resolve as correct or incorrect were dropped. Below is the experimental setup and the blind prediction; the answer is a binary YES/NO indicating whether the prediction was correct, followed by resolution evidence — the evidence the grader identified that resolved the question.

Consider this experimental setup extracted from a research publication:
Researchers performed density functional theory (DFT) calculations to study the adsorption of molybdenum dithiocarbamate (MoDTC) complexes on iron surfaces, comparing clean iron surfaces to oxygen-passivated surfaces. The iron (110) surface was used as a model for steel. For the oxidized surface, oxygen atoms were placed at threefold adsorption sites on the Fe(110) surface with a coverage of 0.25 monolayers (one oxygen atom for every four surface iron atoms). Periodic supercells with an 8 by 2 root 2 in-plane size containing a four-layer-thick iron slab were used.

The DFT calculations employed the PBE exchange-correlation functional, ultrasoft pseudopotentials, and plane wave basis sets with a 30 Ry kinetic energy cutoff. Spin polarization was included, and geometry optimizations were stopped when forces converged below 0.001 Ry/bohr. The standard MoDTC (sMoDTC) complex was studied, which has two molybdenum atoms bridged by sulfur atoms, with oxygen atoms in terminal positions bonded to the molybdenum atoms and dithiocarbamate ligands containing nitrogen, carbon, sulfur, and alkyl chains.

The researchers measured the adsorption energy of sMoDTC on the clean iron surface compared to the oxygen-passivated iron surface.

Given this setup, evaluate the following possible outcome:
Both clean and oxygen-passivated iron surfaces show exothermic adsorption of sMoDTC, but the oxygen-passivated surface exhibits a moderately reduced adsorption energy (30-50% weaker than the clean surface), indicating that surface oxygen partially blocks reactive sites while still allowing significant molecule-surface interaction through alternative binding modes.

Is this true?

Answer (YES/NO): NO